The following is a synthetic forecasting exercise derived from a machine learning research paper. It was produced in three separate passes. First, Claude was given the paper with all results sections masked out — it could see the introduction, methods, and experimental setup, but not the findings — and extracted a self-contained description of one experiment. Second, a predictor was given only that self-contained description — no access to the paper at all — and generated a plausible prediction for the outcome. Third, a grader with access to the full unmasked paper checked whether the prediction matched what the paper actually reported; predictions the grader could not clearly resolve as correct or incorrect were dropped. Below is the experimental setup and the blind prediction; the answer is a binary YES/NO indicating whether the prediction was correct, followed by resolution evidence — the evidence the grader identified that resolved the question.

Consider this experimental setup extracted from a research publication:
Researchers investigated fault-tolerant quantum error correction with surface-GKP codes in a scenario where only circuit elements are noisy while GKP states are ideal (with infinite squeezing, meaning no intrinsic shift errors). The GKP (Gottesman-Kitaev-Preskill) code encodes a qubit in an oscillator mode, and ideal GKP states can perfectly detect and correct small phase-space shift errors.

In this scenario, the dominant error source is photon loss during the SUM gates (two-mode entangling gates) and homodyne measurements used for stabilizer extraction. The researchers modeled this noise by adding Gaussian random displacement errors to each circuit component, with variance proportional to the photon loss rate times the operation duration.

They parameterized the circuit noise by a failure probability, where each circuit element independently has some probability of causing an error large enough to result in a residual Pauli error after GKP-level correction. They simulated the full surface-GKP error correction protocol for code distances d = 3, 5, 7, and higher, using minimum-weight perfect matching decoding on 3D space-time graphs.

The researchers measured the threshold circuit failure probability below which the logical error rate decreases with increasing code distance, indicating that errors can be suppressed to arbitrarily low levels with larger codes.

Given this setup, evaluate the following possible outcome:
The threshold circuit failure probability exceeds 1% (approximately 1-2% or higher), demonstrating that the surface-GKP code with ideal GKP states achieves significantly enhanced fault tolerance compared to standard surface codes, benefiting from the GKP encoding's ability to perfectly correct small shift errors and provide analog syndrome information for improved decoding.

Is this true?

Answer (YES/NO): NO